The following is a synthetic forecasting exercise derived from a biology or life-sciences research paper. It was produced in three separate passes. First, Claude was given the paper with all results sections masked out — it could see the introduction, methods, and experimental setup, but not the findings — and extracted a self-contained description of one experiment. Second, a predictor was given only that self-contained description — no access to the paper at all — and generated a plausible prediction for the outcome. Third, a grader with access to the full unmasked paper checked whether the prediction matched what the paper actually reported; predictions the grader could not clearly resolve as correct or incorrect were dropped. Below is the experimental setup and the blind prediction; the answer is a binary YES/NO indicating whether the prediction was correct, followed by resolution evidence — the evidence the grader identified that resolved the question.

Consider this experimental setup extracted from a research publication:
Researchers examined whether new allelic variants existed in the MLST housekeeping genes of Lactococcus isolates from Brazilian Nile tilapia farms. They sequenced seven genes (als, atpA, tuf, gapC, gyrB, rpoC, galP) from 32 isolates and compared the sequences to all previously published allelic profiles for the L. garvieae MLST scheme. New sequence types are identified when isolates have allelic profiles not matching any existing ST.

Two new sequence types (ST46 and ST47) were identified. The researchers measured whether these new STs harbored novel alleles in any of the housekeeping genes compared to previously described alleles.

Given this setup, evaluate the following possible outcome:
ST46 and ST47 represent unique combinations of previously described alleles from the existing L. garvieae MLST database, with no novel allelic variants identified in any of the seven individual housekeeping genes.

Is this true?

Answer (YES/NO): NO